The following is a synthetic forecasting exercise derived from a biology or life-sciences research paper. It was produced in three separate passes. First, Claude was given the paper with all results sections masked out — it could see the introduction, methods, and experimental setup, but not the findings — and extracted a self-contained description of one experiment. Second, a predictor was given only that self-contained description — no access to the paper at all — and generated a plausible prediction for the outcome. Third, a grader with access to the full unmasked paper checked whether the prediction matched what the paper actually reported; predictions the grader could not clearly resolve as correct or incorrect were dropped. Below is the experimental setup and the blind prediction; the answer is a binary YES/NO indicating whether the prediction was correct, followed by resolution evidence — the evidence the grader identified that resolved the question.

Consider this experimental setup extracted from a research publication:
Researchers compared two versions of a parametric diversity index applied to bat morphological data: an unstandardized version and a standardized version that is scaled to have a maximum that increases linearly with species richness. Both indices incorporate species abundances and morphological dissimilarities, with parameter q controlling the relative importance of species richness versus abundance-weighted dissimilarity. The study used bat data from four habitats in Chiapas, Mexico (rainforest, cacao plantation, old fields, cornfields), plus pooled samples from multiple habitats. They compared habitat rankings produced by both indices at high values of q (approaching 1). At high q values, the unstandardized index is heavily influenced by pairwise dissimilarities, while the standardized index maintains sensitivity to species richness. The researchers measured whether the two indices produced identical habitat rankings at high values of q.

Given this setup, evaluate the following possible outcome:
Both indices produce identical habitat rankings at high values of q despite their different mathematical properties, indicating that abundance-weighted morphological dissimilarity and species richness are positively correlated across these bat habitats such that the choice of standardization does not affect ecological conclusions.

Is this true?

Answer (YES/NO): NO